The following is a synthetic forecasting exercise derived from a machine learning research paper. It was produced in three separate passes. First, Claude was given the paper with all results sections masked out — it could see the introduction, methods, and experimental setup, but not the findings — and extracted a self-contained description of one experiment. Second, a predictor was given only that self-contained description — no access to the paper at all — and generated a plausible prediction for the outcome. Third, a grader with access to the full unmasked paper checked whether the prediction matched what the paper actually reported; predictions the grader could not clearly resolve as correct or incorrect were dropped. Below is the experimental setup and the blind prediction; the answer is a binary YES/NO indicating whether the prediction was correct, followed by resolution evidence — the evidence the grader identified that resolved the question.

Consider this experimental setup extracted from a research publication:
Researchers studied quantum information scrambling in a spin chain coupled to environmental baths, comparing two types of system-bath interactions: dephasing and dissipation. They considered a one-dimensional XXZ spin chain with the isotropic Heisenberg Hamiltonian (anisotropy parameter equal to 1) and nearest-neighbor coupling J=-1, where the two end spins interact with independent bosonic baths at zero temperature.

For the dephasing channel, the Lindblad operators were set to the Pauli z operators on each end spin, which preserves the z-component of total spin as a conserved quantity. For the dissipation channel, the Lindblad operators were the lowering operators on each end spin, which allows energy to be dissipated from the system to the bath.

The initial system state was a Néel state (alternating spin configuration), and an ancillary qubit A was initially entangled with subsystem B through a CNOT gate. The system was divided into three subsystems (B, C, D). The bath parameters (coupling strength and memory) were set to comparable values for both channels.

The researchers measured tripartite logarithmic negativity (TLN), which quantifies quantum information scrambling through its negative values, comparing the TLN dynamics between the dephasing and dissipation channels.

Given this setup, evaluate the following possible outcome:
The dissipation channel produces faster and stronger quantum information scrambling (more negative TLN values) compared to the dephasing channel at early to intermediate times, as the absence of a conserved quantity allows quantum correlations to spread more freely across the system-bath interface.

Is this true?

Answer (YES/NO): NO